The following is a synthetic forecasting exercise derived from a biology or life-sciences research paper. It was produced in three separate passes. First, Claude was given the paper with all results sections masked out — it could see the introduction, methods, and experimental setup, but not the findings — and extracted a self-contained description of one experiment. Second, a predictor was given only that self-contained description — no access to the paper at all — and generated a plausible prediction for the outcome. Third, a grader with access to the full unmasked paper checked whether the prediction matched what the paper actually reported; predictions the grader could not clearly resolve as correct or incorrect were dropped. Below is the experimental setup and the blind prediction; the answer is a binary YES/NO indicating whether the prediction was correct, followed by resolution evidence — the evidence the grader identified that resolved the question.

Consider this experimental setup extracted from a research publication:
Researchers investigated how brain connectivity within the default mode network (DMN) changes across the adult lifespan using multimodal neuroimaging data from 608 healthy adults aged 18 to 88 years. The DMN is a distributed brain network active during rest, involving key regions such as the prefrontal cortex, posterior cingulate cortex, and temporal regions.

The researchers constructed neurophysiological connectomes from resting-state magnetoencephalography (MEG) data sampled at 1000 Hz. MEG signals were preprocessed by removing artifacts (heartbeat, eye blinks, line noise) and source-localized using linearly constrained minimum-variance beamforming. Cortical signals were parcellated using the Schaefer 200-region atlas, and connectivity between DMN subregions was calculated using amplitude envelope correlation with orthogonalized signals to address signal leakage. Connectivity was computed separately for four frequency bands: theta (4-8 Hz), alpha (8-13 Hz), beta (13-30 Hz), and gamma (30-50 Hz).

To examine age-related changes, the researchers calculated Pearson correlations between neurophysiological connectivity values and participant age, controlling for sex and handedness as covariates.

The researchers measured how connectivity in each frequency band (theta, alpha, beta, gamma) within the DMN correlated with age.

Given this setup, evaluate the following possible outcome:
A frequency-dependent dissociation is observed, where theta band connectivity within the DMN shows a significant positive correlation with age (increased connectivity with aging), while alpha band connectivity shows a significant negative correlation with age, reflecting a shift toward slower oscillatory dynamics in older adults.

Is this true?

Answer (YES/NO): YES